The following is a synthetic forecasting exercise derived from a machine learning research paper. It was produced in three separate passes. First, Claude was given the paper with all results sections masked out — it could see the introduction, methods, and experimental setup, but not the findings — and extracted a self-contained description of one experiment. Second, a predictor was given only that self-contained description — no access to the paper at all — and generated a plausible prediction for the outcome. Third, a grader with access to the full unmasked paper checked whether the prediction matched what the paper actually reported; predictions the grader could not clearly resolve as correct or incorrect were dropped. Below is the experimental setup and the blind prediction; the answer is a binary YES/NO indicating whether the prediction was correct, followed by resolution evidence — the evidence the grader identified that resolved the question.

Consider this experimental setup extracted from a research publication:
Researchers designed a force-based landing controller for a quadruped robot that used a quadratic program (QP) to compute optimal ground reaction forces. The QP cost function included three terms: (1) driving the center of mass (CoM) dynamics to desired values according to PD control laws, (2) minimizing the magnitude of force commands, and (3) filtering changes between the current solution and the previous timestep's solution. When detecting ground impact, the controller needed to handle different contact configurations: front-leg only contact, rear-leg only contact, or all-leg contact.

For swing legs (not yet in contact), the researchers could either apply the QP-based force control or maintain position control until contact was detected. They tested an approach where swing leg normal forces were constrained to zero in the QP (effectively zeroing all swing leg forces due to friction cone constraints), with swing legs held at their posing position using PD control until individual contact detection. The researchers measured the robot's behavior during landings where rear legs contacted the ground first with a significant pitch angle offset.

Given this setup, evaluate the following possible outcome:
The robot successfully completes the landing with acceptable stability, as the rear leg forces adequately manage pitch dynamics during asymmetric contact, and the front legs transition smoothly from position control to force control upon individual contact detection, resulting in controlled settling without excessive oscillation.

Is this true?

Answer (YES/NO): YES